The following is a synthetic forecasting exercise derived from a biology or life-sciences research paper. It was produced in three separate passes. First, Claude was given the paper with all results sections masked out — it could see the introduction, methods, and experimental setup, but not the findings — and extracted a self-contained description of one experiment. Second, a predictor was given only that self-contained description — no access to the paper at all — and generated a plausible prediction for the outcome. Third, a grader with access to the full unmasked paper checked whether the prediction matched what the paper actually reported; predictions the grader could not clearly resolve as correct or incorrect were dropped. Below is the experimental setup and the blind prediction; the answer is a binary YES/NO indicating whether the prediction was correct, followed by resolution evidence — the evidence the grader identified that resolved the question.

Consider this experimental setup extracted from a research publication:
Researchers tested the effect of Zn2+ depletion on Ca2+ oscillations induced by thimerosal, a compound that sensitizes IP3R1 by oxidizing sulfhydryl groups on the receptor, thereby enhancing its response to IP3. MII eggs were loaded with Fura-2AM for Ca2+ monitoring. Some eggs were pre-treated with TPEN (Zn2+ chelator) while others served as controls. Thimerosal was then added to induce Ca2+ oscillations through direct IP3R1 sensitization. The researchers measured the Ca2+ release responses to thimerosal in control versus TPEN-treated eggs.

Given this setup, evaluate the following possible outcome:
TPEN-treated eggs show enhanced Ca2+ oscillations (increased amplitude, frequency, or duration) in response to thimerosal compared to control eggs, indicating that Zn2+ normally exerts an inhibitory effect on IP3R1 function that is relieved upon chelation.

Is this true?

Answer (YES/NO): NO